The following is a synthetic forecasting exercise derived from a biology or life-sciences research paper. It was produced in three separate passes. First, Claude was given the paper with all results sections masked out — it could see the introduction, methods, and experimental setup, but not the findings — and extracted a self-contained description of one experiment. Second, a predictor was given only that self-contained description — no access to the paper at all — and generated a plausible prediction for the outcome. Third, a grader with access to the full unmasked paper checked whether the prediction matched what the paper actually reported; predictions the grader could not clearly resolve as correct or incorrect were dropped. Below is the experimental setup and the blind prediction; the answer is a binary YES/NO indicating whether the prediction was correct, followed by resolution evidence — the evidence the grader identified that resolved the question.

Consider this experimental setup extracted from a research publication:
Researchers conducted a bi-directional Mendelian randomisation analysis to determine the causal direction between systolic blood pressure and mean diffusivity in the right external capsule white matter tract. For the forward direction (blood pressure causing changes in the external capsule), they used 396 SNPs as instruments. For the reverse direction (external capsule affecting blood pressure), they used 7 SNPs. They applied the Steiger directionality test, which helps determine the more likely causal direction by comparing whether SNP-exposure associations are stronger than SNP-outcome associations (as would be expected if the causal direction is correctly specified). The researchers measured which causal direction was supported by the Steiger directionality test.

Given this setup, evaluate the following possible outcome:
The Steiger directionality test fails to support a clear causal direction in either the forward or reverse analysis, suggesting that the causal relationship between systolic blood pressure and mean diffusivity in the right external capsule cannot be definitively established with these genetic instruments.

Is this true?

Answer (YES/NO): NO